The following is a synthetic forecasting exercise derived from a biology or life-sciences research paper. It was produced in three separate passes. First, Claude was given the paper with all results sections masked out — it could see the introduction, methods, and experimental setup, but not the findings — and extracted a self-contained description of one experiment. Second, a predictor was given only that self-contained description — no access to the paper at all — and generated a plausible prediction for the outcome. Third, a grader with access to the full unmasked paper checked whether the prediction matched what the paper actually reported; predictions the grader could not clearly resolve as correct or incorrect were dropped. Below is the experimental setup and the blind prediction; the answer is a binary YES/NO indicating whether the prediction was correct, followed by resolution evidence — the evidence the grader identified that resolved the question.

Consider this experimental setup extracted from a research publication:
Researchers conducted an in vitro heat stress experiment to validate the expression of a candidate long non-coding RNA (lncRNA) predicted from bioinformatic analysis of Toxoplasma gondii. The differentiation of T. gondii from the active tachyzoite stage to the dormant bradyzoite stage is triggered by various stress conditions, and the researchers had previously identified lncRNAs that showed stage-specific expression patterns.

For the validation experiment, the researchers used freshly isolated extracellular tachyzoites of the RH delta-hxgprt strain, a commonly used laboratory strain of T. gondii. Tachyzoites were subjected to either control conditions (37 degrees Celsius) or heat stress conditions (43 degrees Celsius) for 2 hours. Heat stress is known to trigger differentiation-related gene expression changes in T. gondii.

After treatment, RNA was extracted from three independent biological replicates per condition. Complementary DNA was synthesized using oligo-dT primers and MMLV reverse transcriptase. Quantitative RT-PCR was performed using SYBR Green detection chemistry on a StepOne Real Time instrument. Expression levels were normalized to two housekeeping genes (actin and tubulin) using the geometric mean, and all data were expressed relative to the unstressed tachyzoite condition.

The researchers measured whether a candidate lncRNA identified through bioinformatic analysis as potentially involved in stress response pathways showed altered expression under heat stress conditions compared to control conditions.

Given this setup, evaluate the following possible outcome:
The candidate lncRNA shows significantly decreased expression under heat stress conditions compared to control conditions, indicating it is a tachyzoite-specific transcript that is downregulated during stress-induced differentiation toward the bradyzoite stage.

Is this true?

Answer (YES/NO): NO